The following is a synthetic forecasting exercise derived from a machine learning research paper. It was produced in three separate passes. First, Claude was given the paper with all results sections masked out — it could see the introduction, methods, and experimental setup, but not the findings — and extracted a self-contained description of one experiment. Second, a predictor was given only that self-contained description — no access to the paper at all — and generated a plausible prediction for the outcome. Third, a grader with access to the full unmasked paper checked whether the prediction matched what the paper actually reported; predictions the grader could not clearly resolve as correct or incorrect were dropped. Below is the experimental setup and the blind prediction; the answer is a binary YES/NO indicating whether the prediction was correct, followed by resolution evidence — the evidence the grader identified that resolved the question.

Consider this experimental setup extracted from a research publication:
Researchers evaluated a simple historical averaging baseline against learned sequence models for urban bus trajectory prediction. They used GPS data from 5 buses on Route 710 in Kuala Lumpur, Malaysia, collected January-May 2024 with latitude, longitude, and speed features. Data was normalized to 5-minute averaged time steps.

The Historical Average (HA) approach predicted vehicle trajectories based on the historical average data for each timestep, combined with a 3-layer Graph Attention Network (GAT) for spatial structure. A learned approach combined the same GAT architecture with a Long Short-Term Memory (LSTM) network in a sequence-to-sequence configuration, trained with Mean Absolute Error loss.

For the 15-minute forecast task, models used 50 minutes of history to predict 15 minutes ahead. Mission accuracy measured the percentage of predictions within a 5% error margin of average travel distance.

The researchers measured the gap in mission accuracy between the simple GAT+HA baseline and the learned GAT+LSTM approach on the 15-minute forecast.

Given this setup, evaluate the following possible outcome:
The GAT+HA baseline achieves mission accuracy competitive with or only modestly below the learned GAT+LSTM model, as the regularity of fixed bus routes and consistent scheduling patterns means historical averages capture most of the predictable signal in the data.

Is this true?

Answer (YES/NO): NO